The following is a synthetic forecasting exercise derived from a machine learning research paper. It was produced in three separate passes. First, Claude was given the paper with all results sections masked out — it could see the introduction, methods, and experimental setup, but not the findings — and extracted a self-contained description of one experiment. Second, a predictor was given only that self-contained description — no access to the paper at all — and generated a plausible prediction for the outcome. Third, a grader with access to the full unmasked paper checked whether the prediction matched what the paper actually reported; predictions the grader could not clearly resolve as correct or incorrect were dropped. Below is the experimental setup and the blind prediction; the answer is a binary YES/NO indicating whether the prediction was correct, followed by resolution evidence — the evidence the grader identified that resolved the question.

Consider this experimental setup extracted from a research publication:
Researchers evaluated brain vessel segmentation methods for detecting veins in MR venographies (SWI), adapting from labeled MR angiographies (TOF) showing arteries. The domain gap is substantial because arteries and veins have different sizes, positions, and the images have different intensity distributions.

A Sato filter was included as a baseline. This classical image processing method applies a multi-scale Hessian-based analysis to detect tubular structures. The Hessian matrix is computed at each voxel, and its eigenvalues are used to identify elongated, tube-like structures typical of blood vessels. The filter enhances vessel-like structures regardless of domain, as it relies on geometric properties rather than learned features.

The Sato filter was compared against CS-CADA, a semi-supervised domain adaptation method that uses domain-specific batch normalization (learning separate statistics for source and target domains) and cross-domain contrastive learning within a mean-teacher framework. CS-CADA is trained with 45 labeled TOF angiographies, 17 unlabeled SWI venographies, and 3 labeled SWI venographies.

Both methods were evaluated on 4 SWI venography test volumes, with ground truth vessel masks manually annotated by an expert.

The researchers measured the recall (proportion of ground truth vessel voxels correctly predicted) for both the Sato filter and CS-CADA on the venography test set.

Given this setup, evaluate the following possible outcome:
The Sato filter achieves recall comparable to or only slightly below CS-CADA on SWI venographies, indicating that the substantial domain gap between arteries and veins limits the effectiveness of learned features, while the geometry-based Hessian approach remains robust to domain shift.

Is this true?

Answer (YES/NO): YES